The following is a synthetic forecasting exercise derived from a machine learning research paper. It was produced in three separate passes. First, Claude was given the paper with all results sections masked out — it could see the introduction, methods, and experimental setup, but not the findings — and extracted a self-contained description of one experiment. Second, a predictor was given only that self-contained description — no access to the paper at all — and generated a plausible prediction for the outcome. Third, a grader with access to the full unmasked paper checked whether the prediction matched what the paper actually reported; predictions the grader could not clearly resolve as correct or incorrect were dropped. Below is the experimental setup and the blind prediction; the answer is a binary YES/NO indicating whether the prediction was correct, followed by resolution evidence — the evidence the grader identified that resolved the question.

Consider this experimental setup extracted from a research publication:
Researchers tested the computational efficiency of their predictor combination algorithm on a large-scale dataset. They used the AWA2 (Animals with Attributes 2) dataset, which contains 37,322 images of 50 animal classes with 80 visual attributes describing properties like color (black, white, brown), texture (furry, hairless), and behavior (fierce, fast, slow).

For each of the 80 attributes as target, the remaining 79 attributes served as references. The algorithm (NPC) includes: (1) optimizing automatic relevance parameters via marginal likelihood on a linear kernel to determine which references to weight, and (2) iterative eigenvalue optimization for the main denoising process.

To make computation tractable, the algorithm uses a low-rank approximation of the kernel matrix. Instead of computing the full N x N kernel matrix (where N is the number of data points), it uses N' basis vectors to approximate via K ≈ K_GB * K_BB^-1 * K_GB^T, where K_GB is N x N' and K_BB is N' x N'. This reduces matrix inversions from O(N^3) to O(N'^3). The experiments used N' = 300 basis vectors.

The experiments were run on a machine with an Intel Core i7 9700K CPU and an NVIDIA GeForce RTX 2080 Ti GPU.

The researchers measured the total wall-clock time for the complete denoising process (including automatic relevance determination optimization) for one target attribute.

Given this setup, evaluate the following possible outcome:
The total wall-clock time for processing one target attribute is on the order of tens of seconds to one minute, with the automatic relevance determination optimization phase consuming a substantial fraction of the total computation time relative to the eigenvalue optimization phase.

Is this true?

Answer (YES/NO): NO